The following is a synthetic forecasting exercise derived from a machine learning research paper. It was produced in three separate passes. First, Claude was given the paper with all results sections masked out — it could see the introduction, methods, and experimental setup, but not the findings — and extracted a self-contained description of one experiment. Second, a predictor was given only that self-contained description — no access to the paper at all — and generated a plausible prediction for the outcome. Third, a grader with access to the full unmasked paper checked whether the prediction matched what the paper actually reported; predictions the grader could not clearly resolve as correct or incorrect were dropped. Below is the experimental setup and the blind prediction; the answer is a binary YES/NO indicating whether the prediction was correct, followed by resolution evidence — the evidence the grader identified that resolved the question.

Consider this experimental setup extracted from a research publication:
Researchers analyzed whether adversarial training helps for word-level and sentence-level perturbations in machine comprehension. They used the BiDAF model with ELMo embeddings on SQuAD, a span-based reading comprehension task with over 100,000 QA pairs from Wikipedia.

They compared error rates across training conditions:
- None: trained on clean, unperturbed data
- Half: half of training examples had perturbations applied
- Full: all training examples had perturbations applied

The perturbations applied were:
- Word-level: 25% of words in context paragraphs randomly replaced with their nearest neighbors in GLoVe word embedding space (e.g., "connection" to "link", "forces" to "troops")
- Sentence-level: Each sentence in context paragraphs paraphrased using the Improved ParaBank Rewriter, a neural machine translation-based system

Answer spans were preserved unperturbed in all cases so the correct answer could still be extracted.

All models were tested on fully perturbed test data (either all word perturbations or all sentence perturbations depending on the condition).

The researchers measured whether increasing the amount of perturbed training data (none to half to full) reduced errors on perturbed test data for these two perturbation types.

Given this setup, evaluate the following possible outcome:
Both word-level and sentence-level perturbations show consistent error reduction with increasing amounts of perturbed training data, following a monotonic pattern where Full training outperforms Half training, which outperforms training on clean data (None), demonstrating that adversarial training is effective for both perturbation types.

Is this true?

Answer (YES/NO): NO